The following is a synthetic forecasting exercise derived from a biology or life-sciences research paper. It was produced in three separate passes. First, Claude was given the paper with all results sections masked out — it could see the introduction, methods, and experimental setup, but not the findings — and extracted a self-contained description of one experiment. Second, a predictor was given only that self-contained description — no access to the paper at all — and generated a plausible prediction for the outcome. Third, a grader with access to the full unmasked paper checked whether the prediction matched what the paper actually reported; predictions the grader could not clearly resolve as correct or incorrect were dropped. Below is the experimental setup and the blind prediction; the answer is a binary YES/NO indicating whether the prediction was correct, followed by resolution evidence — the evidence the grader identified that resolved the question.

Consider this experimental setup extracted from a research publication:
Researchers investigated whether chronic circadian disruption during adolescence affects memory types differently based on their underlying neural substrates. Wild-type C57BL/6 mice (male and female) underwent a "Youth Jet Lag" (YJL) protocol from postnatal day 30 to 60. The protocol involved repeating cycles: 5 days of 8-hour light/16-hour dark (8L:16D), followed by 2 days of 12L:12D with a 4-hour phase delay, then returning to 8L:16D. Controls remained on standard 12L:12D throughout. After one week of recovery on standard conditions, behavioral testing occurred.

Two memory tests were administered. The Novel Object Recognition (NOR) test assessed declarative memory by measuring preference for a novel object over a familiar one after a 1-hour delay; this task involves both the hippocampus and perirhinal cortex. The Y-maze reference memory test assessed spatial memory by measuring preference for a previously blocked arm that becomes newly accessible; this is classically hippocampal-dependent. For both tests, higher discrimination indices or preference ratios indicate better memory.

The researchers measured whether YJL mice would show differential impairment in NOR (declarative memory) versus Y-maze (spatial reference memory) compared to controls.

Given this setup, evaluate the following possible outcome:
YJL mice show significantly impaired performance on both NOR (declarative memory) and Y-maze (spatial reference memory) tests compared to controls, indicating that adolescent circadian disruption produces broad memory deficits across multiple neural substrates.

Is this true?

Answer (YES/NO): YES